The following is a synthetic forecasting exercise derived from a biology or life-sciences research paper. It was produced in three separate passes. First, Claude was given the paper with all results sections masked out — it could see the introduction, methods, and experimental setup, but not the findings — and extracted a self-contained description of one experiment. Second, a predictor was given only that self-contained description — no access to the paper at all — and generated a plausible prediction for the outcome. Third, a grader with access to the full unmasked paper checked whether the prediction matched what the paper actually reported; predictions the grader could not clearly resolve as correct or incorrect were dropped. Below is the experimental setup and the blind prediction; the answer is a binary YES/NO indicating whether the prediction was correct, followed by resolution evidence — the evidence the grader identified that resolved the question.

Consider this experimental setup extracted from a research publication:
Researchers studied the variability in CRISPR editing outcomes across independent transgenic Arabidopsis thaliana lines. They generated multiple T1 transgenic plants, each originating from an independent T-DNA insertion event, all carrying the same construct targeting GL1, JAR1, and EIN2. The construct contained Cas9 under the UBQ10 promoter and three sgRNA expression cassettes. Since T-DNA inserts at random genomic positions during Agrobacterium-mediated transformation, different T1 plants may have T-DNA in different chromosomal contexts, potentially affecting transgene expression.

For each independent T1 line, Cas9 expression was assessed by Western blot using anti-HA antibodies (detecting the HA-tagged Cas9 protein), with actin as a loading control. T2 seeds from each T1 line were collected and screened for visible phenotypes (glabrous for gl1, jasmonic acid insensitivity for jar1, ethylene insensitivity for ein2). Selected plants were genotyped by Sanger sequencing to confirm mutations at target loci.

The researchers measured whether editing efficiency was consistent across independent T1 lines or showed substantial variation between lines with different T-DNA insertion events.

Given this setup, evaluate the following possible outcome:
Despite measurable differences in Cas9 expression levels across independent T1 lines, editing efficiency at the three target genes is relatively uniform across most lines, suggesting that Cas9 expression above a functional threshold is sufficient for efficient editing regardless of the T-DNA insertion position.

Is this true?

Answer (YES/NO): NO